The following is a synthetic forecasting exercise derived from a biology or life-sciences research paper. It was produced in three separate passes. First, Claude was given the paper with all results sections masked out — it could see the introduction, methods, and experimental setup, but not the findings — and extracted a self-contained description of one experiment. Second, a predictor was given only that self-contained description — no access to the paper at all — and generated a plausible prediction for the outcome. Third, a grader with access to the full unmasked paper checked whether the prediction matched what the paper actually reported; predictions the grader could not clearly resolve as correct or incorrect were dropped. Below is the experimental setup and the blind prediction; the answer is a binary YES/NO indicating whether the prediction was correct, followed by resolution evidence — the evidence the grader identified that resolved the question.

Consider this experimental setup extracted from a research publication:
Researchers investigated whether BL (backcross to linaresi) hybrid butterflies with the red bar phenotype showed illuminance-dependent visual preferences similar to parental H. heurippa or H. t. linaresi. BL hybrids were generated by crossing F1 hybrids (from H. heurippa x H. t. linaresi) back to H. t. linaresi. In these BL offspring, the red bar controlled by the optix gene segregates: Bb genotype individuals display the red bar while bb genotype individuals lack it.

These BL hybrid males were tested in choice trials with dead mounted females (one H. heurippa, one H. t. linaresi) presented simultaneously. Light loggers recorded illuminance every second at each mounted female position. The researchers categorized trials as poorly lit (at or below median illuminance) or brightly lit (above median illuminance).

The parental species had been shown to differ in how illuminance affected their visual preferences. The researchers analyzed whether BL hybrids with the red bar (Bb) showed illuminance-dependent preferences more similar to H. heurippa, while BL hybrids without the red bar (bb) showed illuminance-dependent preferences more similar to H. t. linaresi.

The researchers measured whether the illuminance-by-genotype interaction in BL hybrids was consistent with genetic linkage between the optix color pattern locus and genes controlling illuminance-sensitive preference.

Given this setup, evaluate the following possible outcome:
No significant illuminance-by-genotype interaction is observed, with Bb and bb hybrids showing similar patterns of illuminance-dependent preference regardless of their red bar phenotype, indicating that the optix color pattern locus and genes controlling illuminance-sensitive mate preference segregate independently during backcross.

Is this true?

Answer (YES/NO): NO